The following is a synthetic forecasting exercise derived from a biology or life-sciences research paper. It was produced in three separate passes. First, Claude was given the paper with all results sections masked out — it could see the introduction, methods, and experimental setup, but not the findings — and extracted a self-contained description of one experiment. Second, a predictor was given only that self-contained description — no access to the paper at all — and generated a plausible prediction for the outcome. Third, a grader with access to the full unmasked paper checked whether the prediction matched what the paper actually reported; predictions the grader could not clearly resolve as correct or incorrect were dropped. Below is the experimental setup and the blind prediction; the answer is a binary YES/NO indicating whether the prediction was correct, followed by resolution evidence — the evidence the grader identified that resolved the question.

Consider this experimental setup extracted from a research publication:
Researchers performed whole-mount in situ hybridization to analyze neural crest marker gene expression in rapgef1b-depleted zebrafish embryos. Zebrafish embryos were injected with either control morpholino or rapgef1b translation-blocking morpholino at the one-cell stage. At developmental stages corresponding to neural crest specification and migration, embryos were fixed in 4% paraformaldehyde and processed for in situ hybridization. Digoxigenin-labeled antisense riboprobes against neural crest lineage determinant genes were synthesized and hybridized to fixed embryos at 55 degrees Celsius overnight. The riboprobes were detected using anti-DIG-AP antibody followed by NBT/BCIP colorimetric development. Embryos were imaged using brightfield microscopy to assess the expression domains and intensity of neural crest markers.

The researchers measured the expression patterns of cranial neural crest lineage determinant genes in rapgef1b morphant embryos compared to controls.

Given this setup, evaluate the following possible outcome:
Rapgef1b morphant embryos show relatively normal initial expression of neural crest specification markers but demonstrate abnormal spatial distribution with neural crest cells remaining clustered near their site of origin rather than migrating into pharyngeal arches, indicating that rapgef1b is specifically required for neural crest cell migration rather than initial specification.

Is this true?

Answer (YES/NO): NO